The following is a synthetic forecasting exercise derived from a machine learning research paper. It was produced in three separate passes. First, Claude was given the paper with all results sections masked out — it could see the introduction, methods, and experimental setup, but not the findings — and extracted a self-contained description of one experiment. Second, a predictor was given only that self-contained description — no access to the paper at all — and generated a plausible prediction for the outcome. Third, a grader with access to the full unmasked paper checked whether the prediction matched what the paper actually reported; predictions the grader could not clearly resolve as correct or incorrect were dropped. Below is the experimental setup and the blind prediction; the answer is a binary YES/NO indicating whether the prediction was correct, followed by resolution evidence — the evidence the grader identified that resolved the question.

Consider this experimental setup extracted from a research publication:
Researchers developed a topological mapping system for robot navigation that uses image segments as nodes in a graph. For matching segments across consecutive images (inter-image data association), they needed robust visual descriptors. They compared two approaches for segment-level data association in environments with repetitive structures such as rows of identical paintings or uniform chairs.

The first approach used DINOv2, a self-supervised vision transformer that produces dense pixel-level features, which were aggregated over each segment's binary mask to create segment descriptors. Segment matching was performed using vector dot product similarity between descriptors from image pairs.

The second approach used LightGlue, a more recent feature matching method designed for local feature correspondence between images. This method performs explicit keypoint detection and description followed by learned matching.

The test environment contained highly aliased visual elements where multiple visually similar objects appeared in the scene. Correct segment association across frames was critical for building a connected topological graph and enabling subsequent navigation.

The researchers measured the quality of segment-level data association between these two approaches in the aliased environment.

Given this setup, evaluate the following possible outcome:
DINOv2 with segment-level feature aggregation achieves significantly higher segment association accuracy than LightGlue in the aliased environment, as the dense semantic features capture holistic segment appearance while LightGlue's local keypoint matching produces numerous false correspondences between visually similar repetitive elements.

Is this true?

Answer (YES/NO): NO